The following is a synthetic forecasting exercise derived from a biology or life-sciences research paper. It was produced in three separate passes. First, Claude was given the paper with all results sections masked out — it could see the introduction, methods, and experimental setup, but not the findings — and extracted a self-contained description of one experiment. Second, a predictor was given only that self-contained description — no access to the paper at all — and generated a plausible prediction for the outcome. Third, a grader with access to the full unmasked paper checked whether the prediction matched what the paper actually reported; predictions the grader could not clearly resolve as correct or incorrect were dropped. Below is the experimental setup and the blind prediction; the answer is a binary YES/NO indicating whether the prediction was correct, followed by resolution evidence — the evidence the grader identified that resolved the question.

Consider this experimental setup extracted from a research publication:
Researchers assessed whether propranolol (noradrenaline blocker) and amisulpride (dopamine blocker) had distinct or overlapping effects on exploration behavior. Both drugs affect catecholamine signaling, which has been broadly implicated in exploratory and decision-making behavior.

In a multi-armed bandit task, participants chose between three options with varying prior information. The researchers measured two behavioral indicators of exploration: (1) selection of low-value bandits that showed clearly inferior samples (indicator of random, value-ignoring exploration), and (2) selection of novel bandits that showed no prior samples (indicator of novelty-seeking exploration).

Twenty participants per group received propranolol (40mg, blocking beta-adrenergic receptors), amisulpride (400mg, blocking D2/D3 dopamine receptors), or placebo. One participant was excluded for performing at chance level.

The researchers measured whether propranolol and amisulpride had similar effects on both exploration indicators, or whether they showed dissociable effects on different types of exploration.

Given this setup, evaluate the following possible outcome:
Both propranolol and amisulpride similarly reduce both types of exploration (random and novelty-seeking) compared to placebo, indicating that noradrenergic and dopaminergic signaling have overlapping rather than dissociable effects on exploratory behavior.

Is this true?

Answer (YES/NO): NO